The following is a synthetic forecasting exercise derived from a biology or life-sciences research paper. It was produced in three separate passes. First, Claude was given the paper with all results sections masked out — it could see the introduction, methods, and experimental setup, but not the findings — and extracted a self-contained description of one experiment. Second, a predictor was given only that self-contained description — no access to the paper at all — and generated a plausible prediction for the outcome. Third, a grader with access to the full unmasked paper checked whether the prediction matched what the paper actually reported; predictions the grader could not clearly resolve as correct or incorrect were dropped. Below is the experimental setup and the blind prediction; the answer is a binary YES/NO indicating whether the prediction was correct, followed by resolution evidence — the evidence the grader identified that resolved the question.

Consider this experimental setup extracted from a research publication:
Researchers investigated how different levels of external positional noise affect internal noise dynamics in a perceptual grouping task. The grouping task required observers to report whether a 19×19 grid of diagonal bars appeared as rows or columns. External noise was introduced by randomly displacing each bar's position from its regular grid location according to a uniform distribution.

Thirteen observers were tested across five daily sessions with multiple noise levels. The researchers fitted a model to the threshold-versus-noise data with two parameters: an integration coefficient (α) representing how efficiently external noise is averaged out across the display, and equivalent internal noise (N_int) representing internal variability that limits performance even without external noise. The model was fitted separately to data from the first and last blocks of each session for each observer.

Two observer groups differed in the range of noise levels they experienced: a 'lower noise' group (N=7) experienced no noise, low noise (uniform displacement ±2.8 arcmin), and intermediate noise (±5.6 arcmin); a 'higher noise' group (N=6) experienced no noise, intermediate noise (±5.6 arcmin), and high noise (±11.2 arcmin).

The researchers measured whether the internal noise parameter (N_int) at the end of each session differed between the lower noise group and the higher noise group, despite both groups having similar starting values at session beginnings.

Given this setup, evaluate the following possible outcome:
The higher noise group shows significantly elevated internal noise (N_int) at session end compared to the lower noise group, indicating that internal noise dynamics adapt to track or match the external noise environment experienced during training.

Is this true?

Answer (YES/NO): YES